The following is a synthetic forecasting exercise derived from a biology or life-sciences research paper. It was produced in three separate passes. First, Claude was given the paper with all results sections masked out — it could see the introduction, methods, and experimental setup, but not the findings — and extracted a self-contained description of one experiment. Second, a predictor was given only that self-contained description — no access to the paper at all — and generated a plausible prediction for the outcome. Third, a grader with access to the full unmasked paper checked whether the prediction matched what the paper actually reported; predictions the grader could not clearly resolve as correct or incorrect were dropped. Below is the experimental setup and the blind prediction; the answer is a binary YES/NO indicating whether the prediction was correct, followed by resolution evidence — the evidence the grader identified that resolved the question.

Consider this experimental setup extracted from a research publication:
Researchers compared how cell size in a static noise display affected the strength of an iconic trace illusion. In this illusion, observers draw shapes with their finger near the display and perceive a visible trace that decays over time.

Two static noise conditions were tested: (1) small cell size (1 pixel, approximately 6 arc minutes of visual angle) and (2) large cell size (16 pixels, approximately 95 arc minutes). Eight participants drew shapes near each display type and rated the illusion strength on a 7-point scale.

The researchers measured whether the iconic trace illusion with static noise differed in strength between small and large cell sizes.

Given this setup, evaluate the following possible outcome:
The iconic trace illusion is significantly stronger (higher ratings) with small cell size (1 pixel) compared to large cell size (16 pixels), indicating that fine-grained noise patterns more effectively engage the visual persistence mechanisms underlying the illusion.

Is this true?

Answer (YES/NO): YES